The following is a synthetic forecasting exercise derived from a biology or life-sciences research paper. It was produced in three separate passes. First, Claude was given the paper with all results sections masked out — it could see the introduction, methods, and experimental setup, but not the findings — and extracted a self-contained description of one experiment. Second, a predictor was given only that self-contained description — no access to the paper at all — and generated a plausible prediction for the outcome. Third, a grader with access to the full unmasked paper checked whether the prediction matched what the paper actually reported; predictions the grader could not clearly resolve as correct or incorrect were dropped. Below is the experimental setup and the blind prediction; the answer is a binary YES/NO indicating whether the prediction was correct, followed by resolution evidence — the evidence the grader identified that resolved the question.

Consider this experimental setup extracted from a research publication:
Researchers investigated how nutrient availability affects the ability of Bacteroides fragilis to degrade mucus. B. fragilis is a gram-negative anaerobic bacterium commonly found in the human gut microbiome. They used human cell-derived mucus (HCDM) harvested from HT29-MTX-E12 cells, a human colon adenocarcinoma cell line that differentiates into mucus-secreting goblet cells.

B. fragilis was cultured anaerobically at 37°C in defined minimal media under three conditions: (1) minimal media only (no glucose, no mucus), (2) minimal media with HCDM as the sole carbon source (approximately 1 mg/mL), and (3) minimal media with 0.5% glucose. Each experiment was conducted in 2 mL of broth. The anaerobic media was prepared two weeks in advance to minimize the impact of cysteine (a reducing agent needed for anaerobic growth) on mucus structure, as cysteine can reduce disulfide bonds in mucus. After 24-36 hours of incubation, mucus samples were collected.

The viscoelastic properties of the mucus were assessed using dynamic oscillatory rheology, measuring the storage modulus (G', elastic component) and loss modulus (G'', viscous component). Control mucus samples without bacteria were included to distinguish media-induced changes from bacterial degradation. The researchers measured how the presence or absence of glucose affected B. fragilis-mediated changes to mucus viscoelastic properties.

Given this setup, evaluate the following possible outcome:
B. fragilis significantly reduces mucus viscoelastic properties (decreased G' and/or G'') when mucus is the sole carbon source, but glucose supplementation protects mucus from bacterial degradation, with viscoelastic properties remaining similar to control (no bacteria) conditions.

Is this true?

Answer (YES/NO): NO